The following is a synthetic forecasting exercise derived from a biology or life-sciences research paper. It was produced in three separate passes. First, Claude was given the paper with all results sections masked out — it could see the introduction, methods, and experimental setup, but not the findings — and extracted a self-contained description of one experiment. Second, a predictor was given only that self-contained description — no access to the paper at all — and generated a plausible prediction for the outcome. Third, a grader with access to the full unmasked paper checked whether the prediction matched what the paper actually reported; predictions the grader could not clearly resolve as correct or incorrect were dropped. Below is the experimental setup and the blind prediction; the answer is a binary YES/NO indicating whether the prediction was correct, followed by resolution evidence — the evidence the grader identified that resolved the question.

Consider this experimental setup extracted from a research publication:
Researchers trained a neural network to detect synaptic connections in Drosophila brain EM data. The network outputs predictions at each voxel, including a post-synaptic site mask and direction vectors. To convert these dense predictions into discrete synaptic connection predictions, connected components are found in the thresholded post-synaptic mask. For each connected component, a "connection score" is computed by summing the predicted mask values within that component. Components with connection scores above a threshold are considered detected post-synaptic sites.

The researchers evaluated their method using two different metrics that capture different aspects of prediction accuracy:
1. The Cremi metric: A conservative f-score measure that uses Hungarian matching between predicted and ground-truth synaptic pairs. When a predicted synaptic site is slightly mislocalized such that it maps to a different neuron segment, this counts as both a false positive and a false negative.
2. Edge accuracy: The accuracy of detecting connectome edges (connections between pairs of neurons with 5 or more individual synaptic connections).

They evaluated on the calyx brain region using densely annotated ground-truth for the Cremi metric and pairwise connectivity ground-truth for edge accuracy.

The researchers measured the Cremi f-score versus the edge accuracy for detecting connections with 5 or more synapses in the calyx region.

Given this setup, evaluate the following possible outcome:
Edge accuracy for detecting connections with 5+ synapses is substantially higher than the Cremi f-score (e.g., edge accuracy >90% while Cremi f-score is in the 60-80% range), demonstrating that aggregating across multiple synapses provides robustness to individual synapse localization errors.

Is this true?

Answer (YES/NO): YES